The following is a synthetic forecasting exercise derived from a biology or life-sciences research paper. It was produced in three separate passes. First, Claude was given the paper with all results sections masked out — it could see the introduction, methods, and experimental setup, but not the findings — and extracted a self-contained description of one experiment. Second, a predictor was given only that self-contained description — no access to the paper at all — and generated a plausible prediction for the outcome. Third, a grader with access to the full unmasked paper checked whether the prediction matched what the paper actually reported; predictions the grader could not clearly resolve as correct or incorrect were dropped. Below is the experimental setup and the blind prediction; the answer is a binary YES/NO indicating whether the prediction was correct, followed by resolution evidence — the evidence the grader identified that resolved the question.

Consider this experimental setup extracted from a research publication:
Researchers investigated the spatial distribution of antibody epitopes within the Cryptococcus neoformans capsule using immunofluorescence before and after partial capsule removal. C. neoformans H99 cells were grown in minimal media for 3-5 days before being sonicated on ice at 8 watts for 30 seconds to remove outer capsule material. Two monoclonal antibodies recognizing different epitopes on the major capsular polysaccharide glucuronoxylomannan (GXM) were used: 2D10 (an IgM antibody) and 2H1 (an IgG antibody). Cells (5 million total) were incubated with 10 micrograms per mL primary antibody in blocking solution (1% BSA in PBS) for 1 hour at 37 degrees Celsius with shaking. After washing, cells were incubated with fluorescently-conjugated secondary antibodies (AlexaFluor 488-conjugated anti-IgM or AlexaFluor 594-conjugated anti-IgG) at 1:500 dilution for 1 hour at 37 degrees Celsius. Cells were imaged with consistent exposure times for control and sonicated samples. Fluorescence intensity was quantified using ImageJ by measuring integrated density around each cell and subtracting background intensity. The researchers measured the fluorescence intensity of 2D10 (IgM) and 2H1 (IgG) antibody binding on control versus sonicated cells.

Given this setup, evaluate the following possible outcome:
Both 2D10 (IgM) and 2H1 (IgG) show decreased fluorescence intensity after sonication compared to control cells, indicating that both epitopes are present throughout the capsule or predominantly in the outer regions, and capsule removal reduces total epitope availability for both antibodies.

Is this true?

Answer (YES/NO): YES